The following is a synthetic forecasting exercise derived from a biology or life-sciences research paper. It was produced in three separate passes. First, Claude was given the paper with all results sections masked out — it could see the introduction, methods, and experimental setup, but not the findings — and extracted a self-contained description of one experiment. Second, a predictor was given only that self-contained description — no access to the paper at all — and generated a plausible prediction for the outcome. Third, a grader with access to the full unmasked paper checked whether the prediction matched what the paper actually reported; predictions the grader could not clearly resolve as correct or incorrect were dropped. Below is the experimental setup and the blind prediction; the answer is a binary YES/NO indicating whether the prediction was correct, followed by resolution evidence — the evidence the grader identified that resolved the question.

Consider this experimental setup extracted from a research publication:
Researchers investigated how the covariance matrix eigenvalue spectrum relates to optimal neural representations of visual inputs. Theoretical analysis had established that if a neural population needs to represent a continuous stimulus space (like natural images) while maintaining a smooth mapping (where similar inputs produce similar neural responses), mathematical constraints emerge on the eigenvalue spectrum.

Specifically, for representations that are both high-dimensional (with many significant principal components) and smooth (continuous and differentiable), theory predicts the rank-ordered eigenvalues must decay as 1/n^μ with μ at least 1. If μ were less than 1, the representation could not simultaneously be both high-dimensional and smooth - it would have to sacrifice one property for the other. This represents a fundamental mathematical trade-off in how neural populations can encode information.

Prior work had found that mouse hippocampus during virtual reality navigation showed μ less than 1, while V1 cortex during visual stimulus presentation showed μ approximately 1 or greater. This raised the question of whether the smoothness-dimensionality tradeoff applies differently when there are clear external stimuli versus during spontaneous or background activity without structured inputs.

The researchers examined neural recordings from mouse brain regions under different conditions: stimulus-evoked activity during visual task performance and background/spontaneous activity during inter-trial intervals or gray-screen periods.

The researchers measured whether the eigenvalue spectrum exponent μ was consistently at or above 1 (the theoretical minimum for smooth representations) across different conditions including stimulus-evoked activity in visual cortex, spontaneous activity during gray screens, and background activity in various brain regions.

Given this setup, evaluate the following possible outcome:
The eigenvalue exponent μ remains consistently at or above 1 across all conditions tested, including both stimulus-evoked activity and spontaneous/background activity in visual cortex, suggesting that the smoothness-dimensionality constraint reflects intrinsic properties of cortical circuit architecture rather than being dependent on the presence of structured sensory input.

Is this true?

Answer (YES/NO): NO